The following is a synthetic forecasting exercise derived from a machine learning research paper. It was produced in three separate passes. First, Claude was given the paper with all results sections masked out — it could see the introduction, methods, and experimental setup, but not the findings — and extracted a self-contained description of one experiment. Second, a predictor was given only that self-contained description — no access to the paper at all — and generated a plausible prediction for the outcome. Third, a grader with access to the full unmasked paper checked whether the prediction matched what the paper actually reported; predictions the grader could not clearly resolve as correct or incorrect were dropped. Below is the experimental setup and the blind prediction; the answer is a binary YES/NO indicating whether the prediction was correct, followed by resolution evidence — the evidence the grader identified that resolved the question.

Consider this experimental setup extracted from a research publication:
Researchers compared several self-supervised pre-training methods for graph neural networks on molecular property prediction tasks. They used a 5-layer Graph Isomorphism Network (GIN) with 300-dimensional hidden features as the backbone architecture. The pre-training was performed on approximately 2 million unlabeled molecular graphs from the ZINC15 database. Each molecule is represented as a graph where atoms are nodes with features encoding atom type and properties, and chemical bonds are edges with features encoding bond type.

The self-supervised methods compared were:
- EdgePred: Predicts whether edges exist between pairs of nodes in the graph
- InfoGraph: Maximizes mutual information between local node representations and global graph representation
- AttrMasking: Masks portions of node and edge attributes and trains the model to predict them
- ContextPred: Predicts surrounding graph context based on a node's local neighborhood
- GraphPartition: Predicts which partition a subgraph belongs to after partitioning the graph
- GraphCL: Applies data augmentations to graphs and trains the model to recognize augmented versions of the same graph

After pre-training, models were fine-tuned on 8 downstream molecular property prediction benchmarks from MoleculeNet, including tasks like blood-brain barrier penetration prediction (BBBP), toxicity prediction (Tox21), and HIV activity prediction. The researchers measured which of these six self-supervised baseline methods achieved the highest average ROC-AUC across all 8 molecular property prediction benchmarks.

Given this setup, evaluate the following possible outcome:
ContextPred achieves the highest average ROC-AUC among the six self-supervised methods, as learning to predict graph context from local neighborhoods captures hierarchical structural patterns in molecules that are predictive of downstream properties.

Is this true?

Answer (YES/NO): NO